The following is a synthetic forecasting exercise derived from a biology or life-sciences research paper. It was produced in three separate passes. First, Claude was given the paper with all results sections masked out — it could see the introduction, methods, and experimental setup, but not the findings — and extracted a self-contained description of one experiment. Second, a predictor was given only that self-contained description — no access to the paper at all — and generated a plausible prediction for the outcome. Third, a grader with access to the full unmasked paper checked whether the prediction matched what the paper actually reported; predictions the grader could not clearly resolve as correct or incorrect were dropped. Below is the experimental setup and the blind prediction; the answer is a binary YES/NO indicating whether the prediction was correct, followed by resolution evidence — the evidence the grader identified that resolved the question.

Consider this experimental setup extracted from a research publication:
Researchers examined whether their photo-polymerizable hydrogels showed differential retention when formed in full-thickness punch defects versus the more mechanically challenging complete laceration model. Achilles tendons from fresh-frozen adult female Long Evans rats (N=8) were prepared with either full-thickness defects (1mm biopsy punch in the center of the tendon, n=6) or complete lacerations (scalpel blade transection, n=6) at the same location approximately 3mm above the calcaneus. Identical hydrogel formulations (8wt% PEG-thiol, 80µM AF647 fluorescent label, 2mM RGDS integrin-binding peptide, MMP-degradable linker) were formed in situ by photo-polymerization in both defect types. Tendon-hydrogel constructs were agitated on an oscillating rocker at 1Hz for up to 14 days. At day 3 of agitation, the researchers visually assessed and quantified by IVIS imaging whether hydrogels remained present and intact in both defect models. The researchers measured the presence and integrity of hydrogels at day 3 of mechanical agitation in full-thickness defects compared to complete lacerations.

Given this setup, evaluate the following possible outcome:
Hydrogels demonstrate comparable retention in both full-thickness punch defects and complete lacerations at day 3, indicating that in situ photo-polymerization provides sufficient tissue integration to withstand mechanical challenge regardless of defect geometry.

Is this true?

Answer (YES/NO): YES